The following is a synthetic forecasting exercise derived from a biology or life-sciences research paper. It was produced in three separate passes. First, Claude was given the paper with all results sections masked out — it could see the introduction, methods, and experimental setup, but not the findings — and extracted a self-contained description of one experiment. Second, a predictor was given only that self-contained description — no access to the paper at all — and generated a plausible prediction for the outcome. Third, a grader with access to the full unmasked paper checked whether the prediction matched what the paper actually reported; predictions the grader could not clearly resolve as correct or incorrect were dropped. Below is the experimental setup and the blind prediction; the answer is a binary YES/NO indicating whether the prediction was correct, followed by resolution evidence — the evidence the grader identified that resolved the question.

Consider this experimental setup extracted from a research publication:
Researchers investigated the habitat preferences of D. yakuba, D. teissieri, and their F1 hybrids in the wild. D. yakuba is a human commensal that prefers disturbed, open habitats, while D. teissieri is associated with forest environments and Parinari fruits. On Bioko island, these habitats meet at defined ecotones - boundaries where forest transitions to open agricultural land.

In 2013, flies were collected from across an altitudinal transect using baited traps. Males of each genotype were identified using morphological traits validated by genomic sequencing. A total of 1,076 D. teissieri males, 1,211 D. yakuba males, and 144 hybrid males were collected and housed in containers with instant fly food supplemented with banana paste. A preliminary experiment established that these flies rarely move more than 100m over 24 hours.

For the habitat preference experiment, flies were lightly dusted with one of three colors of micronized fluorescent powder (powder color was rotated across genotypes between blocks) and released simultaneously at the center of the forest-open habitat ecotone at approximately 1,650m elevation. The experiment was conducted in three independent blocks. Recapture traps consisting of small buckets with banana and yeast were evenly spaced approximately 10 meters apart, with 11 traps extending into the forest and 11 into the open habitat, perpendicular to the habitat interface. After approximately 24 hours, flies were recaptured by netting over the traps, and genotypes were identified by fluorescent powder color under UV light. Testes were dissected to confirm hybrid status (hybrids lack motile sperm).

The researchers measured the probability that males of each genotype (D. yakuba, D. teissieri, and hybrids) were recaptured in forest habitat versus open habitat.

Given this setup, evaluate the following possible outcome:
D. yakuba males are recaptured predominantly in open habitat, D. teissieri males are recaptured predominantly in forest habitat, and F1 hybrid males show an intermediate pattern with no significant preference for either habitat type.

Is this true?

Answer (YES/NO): NO